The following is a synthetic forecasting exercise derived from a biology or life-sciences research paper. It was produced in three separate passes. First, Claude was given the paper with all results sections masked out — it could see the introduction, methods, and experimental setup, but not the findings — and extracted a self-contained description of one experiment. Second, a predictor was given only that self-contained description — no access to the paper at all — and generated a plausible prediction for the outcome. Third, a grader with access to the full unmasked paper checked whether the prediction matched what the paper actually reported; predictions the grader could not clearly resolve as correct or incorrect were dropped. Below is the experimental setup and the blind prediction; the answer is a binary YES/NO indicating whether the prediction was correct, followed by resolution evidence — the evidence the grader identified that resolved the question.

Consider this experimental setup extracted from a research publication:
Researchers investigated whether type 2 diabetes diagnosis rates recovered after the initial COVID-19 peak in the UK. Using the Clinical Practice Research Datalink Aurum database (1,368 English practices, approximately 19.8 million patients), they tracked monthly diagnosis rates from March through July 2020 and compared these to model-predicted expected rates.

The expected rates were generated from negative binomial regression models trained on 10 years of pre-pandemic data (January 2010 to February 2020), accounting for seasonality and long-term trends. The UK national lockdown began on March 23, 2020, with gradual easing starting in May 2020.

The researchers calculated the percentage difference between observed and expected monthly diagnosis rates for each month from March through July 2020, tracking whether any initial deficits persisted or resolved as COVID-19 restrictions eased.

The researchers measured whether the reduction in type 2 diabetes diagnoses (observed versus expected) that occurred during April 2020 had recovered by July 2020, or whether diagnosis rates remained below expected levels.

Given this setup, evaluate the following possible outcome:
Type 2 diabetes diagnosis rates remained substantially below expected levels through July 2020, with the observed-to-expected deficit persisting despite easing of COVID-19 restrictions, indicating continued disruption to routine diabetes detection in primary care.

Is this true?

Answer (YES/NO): YES